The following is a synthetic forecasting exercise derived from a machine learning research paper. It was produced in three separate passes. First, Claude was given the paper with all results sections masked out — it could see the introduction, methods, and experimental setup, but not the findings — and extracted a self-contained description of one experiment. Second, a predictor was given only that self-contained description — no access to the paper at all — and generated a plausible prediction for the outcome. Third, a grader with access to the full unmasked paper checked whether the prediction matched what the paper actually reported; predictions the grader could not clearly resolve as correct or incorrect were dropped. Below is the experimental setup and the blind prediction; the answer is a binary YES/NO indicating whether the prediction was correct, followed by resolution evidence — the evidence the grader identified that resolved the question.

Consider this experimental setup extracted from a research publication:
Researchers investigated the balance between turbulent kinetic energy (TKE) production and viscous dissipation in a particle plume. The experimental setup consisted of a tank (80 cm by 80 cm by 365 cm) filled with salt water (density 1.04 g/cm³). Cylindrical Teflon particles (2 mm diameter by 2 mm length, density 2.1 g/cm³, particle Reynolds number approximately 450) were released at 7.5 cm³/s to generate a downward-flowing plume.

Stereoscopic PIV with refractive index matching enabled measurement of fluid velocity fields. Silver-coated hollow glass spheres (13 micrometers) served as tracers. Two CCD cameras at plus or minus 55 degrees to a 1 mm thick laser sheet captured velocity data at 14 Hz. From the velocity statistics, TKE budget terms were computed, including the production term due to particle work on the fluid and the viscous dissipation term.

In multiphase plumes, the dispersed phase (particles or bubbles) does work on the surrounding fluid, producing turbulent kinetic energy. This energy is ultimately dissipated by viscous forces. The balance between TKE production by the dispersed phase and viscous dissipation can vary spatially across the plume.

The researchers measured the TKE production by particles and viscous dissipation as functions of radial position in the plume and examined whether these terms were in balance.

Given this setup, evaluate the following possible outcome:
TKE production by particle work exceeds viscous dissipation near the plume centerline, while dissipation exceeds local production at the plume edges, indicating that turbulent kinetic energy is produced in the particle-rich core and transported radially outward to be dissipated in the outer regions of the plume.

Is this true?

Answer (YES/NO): NO